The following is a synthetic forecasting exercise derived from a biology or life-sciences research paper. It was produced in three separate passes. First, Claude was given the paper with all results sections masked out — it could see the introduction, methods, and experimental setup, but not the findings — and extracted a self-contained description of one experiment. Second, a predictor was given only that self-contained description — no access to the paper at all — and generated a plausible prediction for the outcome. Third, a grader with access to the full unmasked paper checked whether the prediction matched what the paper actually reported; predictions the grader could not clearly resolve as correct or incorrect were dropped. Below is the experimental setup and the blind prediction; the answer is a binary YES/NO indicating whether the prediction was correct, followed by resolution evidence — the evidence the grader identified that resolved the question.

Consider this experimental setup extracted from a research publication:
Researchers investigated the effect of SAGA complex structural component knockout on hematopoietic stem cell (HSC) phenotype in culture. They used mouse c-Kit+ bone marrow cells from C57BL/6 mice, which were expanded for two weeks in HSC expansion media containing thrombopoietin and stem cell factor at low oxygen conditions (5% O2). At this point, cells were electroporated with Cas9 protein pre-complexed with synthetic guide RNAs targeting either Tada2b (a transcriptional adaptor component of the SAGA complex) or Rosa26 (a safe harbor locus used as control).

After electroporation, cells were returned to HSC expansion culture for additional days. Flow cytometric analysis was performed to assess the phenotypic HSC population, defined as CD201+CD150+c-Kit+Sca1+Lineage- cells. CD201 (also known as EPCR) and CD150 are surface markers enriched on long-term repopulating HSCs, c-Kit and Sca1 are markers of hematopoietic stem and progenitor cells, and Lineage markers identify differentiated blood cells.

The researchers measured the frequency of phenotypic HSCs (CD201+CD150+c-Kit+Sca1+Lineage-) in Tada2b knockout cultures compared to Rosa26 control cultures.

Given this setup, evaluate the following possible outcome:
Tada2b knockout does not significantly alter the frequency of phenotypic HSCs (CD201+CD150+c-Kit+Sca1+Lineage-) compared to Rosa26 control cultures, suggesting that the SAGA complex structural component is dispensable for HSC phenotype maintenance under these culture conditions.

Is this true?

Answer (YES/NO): NO